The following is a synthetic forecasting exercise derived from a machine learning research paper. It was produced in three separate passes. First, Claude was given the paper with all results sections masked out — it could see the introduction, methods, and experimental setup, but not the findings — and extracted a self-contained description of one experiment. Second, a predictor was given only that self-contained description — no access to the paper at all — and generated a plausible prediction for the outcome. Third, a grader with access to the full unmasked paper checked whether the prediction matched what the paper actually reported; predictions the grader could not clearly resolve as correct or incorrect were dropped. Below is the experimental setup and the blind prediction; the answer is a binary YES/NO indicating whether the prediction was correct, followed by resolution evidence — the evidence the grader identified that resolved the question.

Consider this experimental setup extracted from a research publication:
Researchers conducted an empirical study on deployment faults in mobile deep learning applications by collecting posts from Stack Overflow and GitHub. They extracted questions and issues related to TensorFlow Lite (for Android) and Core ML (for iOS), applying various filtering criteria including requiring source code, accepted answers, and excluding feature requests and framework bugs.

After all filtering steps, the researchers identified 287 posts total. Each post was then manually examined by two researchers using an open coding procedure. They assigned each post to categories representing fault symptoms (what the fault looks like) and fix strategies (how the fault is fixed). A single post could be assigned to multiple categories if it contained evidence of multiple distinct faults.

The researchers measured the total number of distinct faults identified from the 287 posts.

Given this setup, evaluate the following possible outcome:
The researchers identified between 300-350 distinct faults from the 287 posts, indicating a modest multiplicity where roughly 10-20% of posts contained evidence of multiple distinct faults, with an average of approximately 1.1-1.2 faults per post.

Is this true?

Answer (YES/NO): NO